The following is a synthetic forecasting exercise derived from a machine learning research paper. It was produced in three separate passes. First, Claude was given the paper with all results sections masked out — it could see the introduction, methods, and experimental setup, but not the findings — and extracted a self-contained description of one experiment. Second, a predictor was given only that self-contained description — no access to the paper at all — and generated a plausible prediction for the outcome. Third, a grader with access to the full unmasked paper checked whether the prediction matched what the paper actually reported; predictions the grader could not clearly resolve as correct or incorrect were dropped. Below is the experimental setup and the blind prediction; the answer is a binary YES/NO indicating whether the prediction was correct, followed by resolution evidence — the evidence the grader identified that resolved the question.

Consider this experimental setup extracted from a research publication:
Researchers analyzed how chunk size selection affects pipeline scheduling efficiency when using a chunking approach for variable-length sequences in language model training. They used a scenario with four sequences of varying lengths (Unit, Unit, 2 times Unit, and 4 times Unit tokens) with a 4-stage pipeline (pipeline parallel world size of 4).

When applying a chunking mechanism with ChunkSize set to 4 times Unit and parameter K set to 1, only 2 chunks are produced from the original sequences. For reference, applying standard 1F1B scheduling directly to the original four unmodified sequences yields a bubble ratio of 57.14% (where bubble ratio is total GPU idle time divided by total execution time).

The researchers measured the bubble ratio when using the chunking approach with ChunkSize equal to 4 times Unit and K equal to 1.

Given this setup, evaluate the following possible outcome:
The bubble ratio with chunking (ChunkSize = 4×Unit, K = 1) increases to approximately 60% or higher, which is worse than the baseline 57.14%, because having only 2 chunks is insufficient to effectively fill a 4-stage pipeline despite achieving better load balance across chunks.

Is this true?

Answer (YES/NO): YES